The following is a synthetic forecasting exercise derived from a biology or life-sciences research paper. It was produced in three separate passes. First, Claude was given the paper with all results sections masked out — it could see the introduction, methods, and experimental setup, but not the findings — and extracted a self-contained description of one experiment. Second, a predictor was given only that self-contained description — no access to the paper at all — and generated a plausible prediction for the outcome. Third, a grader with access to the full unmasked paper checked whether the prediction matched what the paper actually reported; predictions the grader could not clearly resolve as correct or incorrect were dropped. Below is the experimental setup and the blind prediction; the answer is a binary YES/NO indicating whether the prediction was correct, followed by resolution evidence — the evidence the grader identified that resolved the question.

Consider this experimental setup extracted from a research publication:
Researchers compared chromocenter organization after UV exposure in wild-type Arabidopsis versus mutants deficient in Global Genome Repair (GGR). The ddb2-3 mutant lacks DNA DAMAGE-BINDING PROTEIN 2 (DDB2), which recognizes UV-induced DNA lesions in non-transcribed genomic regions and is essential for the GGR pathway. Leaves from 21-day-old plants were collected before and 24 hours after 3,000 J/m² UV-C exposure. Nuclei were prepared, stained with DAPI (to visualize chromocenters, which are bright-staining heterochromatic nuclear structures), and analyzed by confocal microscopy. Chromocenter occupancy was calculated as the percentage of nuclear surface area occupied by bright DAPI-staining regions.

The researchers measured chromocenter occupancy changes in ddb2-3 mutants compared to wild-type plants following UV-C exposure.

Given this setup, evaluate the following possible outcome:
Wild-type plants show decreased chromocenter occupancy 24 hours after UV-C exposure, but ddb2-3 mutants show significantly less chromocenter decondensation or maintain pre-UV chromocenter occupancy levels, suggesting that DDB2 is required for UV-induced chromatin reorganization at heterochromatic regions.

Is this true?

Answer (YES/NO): NO